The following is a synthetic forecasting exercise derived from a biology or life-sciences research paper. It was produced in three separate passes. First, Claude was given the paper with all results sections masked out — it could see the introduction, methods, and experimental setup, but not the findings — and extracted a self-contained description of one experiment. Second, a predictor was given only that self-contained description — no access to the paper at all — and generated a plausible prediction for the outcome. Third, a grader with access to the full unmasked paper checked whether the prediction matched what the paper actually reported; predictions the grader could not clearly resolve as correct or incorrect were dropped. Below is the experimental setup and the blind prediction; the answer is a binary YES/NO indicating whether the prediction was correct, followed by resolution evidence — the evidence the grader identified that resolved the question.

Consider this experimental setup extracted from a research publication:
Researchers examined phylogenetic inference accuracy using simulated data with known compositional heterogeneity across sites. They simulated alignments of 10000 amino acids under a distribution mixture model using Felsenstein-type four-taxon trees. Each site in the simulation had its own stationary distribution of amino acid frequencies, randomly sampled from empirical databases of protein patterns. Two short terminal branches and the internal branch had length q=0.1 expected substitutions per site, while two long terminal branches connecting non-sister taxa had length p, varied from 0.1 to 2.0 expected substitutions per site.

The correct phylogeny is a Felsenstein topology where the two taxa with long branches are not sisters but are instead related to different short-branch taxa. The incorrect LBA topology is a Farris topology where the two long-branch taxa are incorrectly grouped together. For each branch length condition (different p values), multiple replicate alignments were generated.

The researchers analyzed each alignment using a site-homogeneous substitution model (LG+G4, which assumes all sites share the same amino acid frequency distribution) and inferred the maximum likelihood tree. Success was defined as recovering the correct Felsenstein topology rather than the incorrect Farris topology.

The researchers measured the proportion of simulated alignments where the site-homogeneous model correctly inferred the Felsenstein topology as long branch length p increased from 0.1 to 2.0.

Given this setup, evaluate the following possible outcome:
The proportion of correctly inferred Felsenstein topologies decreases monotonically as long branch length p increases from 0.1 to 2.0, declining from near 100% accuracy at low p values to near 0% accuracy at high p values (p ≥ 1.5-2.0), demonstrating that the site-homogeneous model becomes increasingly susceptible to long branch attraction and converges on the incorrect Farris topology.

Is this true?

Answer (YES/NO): NO